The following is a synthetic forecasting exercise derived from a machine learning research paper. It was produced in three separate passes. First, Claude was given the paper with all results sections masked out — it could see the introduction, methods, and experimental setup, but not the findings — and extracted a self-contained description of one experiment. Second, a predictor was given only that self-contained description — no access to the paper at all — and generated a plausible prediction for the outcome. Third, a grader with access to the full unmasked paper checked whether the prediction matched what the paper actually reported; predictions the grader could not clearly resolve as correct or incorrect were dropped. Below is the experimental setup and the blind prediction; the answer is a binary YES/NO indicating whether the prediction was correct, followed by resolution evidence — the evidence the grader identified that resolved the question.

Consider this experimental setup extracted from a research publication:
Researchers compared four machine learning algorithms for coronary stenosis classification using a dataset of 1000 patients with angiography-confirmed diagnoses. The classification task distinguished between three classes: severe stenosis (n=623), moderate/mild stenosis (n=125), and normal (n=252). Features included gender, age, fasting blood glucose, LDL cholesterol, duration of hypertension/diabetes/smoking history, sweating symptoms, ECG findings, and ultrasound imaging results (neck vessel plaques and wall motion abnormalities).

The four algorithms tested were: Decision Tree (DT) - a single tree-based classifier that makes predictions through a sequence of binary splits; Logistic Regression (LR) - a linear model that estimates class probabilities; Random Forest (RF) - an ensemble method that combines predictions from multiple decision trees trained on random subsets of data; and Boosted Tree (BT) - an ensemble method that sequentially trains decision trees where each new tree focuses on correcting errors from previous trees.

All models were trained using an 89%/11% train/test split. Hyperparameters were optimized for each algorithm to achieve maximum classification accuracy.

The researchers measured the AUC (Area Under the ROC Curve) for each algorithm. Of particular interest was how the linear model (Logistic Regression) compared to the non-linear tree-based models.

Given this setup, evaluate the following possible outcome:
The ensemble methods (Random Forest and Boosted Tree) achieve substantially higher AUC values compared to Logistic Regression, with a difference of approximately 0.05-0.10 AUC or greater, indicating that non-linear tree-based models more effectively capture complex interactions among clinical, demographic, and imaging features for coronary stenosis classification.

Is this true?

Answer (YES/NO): NO